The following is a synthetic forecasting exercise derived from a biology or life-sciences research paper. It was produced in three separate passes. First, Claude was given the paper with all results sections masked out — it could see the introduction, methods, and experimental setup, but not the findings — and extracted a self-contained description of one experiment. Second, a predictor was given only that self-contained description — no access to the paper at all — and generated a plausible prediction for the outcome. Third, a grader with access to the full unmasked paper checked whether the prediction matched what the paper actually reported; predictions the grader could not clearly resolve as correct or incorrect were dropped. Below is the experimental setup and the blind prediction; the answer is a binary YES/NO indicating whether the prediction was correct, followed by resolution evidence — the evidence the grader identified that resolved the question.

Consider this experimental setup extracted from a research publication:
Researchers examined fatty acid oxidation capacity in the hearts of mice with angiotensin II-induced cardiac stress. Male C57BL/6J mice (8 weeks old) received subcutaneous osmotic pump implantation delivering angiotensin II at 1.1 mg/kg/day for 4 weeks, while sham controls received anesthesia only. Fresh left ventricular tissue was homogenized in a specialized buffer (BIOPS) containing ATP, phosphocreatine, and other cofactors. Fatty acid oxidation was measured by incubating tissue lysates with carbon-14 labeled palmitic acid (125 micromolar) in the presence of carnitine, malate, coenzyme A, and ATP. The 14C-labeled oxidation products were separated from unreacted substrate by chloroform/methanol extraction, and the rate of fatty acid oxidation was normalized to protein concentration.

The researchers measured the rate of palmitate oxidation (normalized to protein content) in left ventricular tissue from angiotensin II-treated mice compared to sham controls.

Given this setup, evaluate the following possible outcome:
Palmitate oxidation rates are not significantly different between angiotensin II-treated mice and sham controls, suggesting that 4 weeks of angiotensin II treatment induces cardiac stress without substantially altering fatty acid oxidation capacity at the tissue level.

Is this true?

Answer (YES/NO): YES